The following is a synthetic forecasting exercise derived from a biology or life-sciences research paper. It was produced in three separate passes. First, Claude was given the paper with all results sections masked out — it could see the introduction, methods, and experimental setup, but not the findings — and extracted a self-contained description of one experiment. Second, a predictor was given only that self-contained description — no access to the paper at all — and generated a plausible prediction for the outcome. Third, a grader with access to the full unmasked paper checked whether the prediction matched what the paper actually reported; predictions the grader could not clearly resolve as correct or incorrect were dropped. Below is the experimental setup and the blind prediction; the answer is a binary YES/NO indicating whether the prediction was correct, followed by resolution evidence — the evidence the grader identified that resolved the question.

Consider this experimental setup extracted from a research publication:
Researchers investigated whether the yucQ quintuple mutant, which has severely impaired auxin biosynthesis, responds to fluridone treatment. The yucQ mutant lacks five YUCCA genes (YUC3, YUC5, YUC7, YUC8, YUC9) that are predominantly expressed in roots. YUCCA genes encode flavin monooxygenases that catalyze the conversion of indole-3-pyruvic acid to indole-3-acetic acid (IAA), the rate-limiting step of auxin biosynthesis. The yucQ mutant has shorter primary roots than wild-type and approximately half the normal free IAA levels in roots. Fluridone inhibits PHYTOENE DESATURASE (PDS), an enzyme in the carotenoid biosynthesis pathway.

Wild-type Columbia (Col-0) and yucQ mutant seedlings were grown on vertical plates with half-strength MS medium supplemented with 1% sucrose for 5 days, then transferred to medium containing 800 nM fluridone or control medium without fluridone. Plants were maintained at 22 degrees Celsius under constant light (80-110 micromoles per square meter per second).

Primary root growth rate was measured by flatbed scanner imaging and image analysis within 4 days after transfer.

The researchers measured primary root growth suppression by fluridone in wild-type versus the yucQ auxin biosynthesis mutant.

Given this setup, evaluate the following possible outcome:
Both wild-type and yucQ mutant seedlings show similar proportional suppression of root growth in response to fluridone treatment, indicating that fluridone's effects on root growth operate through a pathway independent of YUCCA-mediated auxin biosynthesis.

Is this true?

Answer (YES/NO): NO